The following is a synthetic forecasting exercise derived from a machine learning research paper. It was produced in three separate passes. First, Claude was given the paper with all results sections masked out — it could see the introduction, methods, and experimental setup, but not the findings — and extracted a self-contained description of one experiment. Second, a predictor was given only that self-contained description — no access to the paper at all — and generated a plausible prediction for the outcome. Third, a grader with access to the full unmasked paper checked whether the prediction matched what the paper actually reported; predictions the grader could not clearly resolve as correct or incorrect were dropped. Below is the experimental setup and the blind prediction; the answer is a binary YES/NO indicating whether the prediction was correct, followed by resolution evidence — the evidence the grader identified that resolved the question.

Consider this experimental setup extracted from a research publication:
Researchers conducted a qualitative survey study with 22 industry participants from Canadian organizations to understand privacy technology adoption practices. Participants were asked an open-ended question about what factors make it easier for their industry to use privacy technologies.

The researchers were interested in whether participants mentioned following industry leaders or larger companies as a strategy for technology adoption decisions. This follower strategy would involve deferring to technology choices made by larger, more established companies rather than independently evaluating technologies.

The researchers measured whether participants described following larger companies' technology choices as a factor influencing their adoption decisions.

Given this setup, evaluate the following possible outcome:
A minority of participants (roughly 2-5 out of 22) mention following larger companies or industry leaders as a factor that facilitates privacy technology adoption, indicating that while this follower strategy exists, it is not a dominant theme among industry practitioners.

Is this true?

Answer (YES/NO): YES